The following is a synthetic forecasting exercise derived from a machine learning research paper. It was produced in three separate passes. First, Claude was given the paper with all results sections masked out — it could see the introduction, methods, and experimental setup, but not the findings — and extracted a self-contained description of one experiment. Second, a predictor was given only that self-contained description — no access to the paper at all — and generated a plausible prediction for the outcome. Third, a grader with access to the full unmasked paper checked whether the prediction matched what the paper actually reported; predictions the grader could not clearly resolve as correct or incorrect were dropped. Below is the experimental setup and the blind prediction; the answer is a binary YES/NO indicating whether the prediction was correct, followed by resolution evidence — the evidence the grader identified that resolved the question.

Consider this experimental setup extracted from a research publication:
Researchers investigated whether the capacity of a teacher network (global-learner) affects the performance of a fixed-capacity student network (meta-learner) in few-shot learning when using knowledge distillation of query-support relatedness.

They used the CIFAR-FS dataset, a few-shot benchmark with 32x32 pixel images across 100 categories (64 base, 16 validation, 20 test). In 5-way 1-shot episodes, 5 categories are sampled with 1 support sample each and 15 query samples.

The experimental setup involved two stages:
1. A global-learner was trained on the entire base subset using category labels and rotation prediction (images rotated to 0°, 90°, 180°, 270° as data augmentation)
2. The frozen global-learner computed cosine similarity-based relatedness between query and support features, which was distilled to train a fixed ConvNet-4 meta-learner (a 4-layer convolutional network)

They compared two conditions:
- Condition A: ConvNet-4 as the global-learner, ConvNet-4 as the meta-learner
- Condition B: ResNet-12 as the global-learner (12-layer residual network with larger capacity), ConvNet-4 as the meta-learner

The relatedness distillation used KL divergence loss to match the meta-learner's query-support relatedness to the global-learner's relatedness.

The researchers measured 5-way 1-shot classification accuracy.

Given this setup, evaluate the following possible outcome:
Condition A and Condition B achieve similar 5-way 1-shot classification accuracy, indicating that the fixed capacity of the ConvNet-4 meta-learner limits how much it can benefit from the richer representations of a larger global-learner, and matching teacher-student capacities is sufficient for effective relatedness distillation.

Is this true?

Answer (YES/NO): NO